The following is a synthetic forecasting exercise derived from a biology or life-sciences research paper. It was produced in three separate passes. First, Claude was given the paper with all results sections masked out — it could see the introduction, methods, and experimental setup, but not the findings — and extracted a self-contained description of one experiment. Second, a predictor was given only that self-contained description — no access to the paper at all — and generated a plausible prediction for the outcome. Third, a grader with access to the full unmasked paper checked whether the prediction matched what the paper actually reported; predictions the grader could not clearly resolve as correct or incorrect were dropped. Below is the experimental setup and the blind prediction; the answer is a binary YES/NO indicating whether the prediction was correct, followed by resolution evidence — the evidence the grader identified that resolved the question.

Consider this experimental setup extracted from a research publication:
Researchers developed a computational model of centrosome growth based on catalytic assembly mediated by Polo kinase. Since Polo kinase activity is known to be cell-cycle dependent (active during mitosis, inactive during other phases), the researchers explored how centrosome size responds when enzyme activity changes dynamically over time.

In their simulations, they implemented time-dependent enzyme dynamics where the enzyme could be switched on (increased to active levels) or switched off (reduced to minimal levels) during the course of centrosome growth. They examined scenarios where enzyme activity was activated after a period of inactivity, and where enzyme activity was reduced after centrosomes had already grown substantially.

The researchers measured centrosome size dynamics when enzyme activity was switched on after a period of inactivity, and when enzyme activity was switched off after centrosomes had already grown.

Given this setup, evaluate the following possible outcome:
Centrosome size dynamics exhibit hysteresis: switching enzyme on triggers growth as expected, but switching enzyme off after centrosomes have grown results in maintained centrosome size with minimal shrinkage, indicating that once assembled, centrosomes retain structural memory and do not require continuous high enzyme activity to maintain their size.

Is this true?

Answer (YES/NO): NO